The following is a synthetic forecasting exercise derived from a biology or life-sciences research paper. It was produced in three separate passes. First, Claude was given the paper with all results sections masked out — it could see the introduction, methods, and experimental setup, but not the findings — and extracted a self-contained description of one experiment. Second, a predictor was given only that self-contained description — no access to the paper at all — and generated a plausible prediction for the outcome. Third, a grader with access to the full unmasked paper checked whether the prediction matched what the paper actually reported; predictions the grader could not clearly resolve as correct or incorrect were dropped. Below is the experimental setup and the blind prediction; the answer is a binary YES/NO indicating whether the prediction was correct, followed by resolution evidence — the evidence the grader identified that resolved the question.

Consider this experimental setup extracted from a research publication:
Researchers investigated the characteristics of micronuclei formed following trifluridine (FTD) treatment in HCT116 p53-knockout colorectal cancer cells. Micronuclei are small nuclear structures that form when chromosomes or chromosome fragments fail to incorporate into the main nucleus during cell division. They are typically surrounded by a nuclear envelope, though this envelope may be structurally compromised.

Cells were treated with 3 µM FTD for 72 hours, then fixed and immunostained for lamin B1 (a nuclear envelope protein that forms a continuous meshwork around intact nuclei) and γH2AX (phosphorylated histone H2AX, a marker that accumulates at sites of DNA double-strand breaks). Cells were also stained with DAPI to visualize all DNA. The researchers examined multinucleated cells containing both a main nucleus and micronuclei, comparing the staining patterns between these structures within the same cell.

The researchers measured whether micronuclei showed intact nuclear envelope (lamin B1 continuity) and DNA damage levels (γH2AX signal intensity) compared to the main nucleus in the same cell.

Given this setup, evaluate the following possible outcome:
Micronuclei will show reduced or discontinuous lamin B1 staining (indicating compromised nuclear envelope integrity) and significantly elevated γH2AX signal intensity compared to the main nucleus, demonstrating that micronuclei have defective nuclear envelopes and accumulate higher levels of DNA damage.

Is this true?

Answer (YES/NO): YES